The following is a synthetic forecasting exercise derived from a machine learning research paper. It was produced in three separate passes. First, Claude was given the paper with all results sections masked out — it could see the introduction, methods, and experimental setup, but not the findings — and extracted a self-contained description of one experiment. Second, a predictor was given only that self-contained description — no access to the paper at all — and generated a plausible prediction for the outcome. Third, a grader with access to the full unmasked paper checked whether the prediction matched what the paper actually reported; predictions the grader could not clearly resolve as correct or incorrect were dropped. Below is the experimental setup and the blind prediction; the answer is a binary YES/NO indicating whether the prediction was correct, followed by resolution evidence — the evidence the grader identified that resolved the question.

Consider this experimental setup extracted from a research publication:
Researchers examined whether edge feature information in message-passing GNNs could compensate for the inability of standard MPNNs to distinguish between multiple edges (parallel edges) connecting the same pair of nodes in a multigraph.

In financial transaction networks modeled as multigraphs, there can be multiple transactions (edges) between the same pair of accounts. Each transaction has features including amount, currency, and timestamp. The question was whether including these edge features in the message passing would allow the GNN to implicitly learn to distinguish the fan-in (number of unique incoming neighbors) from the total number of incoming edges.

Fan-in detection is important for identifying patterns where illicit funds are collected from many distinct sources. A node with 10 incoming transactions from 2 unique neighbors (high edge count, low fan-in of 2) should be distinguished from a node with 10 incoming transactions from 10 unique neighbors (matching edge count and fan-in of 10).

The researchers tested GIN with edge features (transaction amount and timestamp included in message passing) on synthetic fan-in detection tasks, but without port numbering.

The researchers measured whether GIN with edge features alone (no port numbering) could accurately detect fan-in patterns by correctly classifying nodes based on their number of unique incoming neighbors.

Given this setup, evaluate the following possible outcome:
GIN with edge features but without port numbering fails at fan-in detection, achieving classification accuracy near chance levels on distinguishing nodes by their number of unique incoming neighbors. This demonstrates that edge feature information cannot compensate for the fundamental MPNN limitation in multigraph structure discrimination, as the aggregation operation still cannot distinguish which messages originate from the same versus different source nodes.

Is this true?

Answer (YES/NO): NO